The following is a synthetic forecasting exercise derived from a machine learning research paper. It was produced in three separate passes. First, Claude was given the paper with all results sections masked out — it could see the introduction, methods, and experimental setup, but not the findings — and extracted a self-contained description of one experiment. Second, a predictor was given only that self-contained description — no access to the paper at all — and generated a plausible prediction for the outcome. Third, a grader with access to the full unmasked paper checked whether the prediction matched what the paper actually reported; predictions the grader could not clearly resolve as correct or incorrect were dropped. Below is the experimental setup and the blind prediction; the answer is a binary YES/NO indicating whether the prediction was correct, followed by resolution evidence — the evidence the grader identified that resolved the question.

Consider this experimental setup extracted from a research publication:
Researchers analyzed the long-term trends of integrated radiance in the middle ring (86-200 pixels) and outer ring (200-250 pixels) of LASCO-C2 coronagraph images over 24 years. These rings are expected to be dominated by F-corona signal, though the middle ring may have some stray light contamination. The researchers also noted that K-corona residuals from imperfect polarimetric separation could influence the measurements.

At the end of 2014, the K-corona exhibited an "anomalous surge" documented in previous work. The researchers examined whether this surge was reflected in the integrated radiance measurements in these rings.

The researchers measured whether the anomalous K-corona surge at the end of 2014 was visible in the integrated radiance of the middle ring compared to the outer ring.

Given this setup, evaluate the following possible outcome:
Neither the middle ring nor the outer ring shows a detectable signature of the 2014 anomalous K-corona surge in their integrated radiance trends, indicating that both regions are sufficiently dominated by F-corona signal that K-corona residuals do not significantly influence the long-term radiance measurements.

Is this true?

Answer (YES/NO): NO